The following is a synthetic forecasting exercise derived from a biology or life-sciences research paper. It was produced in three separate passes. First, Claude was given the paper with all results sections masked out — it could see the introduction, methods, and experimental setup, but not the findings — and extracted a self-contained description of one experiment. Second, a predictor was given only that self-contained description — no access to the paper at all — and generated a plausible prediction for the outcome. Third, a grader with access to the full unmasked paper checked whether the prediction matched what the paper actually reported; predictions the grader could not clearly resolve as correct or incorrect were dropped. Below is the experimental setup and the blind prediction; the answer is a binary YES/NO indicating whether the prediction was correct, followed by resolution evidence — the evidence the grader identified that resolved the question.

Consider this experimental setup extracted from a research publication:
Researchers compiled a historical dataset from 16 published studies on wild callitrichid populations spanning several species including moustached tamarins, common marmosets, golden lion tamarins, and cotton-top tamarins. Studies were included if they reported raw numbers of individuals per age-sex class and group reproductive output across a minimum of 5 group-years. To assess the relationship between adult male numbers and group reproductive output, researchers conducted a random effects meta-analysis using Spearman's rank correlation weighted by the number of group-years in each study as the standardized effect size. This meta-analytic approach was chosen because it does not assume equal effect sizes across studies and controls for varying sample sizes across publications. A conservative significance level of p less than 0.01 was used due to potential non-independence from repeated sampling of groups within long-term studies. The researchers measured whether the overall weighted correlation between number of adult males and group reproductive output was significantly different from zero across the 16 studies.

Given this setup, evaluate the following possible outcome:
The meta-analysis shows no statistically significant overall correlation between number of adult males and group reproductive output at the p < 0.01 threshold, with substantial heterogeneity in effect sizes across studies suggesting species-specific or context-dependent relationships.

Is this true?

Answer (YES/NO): NO